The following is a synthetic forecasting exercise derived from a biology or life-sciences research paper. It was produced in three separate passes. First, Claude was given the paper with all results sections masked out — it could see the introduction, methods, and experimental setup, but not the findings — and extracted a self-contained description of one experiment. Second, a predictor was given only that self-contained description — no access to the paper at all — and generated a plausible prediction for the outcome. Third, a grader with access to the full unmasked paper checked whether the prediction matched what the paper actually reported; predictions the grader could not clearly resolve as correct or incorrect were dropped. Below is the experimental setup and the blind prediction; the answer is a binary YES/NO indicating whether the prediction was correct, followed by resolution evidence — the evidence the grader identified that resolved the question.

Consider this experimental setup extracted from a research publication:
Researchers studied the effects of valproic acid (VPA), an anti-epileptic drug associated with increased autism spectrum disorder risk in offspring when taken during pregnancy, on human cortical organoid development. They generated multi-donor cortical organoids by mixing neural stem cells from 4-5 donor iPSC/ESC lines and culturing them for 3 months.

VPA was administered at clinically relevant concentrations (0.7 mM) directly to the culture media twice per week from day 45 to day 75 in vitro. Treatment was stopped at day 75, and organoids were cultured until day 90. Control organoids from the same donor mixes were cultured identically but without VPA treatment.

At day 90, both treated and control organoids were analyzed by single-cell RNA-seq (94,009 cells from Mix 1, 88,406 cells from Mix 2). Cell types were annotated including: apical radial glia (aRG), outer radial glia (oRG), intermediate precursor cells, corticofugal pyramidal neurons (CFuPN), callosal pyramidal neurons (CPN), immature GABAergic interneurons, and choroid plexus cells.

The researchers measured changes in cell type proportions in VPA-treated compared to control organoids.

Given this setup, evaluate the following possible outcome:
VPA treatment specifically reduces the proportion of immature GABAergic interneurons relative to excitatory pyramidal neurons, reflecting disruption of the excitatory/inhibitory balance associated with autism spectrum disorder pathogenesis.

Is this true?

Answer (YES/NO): NO